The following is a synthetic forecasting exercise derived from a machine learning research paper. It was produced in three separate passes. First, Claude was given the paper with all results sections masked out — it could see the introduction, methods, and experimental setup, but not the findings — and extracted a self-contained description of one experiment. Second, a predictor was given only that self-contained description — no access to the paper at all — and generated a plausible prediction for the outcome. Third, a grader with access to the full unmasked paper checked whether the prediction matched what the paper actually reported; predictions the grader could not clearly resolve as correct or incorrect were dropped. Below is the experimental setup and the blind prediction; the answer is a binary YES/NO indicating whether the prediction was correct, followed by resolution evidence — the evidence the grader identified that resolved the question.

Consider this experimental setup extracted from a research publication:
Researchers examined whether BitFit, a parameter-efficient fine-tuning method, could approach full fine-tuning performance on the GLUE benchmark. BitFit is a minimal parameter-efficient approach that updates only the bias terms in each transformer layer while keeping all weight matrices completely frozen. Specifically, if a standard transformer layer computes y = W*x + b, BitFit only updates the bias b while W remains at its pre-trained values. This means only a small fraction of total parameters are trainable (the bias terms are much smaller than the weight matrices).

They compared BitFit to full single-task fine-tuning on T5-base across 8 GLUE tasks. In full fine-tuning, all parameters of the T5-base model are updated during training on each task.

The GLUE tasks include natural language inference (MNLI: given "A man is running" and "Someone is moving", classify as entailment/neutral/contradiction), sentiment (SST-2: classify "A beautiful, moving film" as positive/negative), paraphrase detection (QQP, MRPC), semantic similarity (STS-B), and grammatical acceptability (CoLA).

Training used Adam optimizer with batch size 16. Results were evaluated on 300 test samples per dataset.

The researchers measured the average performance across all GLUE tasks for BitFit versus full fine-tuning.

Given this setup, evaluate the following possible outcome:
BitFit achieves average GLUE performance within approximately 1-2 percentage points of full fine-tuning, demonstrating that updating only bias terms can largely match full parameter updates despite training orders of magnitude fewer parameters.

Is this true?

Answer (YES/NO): YES